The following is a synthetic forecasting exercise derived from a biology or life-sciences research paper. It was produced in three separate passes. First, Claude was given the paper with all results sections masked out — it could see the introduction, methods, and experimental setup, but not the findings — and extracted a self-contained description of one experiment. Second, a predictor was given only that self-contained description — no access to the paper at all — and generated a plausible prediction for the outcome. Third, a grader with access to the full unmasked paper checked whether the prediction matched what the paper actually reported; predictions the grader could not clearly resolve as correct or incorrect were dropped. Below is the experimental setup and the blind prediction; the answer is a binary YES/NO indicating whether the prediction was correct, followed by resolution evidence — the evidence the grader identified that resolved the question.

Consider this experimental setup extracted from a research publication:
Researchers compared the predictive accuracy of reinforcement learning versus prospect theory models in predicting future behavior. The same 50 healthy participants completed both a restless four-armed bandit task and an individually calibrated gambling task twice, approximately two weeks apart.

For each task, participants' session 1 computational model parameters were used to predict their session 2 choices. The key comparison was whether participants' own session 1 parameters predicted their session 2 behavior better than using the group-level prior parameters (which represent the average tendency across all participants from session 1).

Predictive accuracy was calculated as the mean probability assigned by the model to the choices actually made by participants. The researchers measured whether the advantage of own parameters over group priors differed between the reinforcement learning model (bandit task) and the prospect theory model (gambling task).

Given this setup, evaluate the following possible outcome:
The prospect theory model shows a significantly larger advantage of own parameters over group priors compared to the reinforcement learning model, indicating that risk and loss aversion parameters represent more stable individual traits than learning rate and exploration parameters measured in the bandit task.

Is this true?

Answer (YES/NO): YES